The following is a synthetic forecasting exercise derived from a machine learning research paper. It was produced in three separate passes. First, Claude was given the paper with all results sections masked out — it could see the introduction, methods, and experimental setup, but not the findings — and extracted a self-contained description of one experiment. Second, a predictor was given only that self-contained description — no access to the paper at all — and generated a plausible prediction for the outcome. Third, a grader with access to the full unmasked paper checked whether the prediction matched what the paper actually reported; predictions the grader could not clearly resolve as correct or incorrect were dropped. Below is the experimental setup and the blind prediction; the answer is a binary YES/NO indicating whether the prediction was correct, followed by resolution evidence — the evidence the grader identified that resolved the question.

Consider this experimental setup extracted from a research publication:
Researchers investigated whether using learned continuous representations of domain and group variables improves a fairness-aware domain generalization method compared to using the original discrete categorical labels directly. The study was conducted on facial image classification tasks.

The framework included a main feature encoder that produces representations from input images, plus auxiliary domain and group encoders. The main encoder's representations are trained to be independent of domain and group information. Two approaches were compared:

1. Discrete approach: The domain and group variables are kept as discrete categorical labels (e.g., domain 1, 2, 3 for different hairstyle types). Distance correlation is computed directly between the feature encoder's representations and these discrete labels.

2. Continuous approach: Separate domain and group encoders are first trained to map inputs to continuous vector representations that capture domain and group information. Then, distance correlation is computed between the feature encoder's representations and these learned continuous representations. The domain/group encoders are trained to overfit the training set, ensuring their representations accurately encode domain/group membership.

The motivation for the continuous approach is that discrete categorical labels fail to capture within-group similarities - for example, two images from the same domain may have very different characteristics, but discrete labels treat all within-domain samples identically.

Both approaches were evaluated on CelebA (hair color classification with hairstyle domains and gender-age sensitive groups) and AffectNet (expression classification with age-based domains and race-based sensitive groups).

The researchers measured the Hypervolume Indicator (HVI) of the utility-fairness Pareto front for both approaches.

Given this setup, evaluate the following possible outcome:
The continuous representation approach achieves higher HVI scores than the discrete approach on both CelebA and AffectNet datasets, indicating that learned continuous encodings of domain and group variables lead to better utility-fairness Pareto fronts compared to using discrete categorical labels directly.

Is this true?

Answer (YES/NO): YES